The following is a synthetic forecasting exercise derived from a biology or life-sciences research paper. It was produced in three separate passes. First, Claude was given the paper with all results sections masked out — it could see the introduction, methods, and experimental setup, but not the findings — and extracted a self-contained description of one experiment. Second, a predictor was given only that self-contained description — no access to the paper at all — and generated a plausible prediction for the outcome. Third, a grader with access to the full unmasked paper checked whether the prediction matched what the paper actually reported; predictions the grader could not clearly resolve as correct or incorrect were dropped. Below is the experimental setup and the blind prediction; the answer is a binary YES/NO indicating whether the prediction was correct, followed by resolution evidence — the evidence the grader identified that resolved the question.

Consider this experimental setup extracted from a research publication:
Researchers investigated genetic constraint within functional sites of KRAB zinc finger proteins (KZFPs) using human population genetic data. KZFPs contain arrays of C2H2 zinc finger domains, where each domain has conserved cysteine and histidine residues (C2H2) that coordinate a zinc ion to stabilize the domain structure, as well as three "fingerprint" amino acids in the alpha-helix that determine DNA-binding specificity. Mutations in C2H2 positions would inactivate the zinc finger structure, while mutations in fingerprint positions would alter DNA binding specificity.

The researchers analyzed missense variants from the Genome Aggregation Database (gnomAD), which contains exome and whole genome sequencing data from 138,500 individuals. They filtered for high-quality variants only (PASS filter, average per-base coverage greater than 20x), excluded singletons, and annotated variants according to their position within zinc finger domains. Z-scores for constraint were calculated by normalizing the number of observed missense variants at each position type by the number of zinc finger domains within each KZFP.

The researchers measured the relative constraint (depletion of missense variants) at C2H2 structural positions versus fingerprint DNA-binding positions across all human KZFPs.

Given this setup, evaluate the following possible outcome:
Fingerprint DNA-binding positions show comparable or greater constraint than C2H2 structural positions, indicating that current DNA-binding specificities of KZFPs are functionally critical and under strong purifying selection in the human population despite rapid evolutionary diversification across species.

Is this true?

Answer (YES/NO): NO